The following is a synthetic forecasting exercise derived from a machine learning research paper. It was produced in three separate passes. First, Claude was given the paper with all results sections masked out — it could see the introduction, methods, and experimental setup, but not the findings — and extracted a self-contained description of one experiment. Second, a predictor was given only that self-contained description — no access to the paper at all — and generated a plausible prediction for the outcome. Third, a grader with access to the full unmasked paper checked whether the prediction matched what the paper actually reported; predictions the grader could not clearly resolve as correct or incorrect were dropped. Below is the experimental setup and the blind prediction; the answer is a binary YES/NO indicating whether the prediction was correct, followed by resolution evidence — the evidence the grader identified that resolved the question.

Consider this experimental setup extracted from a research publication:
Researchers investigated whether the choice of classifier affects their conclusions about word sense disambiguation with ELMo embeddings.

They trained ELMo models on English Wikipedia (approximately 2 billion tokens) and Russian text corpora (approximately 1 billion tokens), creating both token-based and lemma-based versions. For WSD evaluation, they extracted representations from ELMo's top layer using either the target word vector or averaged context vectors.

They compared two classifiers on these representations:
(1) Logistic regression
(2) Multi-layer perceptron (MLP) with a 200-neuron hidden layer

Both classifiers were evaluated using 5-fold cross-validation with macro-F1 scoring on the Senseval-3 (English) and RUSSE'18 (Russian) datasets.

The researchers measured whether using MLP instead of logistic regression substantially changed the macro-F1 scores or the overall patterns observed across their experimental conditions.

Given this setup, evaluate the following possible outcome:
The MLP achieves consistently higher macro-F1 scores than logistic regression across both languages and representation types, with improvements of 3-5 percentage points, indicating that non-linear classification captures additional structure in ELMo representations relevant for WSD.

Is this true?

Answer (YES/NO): NO